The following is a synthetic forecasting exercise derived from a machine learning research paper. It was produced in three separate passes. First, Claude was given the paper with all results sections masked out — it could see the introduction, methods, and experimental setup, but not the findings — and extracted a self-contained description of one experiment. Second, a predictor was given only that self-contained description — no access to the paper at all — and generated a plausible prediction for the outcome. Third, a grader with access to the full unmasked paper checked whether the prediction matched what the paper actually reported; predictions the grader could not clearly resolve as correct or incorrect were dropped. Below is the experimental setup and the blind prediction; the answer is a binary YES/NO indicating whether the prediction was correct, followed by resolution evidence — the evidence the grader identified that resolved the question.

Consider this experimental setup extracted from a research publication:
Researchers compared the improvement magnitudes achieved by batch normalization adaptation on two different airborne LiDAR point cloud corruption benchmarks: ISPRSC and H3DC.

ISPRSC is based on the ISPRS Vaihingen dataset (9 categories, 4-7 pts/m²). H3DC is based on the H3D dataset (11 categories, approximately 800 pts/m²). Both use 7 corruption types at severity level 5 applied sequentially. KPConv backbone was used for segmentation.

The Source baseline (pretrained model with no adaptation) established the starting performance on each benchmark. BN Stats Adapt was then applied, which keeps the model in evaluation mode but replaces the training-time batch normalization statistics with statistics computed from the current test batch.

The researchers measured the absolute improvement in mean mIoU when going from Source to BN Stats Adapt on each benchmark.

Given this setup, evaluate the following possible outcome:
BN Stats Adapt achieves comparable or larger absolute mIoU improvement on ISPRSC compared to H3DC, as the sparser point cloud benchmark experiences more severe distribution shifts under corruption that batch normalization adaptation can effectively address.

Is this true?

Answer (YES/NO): NO